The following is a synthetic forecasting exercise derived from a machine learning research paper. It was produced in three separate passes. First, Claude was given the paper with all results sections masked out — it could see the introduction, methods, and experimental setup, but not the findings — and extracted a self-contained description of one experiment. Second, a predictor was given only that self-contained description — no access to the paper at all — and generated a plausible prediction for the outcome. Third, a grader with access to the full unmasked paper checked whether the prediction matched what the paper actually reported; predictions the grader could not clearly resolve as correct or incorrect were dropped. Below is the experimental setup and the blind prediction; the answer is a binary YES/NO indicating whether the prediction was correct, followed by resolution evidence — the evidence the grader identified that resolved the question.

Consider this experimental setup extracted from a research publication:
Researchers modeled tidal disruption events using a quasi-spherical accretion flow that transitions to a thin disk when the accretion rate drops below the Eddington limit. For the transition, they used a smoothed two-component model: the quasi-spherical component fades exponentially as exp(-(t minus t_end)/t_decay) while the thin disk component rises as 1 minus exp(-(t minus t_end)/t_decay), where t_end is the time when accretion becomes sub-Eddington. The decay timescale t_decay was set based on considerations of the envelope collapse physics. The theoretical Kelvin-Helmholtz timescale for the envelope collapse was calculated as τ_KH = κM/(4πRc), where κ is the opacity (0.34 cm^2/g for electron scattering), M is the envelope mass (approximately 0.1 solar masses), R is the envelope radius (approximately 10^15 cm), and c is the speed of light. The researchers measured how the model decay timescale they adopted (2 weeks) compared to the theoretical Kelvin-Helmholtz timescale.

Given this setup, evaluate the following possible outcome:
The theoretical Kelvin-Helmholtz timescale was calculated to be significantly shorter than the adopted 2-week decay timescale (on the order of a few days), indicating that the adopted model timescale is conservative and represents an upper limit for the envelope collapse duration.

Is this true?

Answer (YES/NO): YES